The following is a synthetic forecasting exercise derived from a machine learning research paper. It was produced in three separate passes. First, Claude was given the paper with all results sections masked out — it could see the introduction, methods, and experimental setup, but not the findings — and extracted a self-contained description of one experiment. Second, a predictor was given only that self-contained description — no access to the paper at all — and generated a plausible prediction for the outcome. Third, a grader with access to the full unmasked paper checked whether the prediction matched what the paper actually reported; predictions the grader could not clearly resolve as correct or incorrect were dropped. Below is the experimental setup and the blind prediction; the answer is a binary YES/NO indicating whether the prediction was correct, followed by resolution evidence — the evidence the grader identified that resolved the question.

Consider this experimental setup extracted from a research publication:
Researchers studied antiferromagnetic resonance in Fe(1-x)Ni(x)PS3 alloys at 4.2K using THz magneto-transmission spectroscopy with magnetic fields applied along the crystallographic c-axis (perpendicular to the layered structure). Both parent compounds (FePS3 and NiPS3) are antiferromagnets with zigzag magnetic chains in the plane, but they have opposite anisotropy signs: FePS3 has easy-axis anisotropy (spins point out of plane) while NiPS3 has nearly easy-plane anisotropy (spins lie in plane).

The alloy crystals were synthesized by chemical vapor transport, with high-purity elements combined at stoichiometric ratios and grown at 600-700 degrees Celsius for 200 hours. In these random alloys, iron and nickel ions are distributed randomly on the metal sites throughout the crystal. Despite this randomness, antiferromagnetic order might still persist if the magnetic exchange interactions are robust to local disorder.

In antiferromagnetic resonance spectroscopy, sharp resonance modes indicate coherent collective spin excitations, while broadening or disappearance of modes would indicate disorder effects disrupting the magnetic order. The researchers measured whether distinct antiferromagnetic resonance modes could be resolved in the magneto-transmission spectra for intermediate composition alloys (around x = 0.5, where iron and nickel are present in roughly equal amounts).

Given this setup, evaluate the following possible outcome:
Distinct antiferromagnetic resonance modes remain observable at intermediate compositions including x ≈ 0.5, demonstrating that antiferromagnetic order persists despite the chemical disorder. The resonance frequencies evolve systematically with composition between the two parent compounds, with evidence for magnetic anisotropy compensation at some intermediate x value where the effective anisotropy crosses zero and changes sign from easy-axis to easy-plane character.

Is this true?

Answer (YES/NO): NO